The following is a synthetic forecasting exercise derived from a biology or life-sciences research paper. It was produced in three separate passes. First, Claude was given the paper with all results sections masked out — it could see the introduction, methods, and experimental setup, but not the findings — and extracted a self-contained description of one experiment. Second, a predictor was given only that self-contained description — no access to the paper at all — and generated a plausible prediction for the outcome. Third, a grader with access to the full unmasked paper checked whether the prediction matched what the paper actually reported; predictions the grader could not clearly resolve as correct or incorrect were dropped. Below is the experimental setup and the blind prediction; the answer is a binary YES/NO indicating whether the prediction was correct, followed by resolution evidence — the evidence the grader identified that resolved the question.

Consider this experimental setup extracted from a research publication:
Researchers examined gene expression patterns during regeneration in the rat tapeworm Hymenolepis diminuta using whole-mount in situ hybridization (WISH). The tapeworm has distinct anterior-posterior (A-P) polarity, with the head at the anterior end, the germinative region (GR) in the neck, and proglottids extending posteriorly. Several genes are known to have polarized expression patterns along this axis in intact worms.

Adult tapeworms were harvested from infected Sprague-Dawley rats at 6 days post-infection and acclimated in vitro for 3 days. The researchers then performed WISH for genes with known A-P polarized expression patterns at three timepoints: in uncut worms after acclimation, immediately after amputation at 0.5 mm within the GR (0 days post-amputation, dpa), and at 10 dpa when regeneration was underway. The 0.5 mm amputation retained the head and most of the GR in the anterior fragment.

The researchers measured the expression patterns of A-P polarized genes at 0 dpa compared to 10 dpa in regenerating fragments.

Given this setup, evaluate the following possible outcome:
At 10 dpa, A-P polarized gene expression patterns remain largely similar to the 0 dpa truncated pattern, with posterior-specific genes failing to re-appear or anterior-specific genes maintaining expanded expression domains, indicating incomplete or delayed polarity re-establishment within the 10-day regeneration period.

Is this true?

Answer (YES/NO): NO